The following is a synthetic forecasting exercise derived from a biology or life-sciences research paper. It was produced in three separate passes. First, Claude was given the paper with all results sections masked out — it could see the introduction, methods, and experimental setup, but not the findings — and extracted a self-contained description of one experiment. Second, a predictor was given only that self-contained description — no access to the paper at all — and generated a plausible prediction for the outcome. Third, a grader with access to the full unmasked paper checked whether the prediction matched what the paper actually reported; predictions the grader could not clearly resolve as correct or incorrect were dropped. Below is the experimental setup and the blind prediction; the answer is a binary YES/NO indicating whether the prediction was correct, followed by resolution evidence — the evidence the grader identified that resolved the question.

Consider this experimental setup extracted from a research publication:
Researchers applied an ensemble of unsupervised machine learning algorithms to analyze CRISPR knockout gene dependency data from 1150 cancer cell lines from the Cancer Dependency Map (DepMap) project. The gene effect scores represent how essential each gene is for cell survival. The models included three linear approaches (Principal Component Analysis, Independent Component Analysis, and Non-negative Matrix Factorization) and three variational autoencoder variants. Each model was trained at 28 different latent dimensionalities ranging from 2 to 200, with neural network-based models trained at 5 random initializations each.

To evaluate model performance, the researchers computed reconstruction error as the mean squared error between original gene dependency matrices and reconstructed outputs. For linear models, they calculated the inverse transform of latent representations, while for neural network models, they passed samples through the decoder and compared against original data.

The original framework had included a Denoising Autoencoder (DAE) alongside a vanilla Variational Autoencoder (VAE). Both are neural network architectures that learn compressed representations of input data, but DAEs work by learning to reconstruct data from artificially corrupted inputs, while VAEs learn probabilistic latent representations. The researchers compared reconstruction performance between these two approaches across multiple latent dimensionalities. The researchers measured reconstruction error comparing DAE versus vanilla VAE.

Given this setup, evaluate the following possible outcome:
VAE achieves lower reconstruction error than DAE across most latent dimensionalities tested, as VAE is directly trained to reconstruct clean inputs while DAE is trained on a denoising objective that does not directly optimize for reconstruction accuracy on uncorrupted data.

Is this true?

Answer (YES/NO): YES